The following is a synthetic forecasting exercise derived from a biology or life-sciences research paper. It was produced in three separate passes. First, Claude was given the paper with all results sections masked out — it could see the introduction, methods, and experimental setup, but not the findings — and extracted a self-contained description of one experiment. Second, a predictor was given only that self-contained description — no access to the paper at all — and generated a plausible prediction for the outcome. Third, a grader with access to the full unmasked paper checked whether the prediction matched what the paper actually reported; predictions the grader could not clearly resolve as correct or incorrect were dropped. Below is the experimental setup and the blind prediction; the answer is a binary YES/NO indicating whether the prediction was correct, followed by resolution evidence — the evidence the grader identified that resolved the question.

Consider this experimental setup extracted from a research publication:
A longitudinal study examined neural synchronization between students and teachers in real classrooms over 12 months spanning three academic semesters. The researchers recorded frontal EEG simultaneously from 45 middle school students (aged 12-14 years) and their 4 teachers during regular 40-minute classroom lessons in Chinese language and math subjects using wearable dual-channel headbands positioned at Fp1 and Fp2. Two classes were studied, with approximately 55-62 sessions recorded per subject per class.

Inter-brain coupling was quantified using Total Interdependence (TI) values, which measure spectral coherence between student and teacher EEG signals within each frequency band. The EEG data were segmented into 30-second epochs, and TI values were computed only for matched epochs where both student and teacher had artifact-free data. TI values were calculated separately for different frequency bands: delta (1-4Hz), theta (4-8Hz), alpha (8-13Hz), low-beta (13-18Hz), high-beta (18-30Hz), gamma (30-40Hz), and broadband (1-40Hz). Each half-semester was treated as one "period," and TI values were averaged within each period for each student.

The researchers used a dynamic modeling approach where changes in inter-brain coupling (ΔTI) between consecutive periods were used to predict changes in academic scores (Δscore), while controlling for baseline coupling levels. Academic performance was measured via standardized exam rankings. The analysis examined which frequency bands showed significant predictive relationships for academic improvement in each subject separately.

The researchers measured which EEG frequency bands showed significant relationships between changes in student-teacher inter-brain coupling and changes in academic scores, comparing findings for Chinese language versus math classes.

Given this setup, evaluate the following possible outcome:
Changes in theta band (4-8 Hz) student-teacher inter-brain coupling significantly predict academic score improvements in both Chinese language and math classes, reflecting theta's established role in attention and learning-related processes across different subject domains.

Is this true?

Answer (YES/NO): NO